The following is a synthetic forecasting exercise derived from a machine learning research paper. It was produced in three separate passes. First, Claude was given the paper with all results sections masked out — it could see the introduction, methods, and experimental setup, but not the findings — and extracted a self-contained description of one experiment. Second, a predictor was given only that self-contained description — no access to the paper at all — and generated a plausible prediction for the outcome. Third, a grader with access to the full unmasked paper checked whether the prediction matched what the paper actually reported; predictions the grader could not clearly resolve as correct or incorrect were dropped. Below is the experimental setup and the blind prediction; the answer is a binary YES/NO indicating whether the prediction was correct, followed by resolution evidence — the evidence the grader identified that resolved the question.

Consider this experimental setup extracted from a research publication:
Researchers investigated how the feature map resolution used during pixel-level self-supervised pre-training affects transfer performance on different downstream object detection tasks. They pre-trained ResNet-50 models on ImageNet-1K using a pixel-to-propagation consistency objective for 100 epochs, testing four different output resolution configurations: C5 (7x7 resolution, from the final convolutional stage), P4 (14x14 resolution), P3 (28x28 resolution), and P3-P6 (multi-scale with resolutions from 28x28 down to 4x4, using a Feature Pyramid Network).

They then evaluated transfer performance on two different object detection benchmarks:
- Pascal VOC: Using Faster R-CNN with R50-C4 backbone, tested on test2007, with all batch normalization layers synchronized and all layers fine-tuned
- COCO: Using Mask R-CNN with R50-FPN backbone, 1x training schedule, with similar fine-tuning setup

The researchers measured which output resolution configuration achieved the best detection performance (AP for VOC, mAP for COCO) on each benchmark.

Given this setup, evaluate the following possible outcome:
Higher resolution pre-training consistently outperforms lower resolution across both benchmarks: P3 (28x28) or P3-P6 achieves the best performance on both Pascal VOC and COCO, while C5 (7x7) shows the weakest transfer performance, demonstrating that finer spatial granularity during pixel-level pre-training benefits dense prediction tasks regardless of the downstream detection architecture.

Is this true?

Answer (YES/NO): NO